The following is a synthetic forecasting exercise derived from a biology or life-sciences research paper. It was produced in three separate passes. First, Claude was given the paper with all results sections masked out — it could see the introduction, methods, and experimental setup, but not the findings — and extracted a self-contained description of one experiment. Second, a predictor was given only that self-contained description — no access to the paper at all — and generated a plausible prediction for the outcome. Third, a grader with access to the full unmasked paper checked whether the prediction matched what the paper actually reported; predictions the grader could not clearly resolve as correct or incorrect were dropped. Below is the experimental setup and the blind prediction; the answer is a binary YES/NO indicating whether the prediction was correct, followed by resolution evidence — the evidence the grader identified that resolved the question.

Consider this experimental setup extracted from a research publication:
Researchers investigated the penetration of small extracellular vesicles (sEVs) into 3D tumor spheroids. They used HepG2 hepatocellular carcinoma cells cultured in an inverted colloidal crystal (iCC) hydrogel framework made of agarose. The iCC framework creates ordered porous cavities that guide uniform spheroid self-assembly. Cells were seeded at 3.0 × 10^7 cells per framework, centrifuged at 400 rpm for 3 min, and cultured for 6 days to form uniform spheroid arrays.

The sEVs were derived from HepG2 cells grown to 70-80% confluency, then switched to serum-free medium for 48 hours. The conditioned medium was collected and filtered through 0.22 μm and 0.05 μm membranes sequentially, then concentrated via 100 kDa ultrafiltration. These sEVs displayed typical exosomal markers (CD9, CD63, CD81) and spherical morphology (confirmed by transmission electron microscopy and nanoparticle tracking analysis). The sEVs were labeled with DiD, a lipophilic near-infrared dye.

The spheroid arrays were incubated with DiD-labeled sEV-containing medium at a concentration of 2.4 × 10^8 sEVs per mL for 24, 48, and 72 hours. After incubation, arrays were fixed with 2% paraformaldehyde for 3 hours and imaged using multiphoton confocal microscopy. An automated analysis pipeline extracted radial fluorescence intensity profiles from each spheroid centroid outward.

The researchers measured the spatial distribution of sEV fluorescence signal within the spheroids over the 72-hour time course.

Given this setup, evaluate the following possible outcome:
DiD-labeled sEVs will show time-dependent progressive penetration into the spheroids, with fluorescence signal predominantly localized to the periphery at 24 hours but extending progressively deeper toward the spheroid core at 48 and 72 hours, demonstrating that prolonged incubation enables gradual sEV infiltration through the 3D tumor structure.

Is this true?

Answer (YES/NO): NO